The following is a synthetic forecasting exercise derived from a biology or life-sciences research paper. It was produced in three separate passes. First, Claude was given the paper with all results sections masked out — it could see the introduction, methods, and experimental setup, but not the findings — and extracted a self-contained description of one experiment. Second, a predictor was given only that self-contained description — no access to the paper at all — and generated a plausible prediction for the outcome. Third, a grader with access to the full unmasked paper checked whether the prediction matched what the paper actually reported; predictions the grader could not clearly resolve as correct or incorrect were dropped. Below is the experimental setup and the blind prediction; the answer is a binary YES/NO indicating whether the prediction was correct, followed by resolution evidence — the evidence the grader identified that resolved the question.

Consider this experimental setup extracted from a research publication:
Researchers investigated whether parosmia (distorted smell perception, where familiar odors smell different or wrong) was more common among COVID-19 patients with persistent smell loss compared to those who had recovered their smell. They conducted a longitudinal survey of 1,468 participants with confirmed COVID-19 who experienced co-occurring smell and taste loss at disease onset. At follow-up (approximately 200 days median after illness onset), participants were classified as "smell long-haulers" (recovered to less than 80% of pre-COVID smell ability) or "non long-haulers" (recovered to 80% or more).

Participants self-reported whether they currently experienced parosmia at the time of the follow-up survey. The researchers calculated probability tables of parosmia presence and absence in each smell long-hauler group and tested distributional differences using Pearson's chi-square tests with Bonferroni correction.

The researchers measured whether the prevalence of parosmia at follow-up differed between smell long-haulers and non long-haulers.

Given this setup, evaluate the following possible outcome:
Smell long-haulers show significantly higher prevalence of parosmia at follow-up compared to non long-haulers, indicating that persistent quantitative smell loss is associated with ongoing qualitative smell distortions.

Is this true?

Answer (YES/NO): YES